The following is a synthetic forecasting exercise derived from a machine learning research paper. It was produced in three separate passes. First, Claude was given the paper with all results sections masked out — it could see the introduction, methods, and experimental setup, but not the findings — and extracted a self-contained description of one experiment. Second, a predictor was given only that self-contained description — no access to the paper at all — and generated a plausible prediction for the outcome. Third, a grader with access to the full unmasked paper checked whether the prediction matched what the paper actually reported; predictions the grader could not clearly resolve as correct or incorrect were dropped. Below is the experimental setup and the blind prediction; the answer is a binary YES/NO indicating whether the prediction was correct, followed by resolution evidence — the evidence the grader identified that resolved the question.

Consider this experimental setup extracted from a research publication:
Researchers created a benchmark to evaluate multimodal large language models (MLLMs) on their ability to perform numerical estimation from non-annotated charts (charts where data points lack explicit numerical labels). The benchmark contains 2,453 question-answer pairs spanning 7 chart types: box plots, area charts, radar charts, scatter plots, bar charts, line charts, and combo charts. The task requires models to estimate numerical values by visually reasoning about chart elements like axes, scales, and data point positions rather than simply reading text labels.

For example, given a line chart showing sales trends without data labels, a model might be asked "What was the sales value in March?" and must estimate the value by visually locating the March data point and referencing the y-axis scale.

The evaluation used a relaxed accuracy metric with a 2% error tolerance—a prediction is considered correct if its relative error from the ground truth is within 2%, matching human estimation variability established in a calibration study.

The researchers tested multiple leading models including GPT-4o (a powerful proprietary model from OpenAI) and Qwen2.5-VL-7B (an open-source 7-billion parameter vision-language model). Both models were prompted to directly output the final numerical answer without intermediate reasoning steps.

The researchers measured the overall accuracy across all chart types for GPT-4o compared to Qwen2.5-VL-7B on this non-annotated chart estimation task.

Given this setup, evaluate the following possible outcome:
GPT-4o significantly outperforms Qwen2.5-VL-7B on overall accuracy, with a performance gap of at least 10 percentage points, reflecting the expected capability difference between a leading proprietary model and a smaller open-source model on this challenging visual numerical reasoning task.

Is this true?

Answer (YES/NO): NO